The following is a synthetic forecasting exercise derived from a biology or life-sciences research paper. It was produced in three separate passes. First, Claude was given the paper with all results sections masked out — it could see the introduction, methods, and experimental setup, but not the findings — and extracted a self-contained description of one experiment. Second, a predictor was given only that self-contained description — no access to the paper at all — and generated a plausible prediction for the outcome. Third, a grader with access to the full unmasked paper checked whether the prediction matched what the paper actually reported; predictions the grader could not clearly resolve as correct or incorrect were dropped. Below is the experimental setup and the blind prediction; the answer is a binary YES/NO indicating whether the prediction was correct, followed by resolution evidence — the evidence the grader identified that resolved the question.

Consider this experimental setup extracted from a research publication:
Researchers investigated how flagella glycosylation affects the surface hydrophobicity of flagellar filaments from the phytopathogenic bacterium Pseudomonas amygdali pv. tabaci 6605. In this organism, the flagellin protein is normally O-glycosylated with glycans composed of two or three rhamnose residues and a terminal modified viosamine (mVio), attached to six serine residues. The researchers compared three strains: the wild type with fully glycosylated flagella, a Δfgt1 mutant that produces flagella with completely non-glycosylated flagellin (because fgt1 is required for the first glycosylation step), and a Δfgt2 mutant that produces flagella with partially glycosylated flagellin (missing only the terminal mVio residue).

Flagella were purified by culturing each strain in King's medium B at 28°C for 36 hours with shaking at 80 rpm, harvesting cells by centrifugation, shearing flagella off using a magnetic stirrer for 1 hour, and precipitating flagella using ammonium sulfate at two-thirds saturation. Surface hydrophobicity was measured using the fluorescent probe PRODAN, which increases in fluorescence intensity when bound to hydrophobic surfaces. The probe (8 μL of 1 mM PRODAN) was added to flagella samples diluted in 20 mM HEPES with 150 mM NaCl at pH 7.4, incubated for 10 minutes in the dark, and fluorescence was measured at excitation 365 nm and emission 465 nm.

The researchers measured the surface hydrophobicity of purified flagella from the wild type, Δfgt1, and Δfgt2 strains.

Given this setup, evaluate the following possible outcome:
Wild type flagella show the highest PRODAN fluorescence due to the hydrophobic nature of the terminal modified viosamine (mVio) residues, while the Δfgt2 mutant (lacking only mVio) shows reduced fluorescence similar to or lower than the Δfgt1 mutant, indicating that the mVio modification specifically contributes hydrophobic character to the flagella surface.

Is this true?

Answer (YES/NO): NO